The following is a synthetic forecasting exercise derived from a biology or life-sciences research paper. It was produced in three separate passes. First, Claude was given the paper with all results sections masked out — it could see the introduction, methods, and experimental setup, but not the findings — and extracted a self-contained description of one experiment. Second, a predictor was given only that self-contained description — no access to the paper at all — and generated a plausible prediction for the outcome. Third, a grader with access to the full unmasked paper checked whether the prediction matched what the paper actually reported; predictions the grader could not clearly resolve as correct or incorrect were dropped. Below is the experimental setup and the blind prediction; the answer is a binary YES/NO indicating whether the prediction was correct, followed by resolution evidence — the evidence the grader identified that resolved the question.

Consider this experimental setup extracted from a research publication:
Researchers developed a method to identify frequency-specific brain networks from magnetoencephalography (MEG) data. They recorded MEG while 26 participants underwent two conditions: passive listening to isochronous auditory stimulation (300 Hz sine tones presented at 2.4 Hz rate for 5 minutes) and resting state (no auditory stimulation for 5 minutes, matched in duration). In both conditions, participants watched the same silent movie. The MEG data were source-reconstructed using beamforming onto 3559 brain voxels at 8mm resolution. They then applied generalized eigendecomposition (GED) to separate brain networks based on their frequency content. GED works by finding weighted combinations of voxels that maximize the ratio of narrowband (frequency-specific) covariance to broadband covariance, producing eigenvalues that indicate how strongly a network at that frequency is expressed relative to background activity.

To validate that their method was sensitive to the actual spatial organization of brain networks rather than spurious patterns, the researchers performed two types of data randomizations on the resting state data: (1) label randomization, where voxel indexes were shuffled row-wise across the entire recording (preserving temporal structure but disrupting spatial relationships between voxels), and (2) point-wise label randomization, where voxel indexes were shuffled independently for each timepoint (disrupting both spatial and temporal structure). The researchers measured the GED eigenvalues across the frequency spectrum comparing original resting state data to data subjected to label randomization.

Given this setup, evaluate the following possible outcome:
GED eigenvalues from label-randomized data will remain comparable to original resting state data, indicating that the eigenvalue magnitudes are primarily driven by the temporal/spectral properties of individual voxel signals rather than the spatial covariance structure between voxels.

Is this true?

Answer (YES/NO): YES